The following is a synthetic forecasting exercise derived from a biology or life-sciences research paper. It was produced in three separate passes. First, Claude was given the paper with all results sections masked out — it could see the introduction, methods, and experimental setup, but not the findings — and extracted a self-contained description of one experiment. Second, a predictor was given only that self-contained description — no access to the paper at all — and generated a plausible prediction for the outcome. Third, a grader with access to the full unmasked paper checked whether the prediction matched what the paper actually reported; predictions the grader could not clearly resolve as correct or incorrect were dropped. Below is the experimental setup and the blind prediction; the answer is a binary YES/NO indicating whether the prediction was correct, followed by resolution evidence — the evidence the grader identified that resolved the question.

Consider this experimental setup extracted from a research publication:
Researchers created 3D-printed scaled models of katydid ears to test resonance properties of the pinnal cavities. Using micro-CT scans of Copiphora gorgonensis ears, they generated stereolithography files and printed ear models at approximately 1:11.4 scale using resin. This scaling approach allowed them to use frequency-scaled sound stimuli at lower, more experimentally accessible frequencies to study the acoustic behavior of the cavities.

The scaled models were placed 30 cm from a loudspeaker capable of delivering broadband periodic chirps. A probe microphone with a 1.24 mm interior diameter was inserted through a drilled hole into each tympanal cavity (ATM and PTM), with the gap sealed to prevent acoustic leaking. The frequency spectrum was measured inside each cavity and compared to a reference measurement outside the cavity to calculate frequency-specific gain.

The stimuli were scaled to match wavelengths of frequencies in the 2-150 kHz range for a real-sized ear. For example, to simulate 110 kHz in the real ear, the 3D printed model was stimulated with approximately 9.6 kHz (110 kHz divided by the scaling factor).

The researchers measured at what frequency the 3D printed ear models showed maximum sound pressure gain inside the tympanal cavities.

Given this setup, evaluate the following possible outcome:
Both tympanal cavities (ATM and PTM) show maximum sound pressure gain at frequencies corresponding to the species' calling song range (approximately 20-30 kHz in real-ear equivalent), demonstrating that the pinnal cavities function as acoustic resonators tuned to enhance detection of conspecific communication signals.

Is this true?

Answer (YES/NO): NO